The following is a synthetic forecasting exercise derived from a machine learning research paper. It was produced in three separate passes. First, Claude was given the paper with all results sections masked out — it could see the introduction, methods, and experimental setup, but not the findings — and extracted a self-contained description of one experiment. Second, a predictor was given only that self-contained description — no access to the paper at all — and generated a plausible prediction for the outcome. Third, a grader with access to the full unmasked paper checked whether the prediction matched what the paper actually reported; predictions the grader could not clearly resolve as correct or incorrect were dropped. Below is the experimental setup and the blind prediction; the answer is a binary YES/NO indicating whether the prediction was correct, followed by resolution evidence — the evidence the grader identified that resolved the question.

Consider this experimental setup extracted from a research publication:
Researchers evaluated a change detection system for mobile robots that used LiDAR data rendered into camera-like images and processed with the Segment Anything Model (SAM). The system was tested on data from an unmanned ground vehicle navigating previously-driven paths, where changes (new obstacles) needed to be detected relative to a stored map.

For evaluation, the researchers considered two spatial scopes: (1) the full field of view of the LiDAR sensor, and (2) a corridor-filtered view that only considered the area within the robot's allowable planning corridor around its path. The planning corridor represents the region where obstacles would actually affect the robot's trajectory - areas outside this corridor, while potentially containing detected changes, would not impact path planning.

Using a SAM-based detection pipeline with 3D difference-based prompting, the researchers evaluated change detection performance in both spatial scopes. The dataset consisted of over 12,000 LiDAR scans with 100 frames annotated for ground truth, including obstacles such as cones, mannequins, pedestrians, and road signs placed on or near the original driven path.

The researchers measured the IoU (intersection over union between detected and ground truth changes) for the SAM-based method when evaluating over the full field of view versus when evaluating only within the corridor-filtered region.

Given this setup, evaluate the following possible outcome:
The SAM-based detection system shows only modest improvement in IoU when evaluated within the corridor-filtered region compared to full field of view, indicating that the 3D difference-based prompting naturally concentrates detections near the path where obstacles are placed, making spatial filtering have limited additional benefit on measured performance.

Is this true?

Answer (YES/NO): NO